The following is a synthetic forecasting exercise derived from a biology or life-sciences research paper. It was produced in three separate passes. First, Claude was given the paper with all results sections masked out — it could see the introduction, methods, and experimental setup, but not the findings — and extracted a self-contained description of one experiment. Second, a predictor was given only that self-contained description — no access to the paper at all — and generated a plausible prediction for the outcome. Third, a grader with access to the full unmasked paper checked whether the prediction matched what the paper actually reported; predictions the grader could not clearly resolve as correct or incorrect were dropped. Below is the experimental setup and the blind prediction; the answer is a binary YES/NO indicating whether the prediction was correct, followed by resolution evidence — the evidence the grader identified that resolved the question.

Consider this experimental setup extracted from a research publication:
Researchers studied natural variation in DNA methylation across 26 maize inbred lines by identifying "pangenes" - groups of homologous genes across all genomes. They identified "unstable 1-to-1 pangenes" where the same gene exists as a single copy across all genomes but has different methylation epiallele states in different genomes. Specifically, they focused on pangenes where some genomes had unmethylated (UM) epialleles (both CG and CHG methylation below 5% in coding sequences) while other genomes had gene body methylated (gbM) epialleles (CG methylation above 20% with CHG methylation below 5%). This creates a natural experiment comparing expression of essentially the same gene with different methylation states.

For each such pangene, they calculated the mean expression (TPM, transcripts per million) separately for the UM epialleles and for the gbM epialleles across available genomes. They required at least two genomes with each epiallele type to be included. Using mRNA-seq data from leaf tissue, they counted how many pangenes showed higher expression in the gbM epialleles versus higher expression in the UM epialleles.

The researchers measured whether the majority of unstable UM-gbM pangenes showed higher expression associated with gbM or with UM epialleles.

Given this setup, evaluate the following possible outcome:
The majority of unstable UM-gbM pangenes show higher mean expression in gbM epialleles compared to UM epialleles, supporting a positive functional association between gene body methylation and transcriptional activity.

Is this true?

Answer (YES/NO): YES